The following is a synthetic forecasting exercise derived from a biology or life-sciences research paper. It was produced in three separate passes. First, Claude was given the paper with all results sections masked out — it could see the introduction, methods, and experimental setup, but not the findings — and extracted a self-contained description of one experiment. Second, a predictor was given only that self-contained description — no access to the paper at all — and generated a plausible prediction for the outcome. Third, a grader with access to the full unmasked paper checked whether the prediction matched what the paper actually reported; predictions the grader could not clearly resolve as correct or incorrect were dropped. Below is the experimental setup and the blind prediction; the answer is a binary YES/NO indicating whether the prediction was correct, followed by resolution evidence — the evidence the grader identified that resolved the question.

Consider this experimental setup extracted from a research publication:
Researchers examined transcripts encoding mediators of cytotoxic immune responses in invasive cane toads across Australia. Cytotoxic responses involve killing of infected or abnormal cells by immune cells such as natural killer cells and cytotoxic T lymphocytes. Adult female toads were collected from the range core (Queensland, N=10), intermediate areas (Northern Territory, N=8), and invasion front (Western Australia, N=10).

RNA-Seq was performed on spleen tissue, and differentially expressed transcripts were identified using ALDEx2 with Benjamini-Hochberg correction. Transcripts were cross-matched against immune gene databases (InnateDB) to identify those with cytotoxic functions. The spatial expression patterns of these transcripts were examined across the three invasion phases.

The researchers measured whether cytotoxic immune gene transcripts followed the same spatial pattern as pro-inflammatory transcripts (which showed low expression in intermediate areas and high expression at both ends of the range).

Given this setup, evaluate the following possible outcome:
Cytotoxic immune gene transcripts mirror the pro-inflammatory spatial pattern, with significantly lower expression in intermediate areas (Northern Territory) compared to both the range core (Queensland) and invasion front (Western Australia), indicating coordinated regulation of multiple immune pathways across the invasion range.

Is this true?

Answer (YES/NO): YES